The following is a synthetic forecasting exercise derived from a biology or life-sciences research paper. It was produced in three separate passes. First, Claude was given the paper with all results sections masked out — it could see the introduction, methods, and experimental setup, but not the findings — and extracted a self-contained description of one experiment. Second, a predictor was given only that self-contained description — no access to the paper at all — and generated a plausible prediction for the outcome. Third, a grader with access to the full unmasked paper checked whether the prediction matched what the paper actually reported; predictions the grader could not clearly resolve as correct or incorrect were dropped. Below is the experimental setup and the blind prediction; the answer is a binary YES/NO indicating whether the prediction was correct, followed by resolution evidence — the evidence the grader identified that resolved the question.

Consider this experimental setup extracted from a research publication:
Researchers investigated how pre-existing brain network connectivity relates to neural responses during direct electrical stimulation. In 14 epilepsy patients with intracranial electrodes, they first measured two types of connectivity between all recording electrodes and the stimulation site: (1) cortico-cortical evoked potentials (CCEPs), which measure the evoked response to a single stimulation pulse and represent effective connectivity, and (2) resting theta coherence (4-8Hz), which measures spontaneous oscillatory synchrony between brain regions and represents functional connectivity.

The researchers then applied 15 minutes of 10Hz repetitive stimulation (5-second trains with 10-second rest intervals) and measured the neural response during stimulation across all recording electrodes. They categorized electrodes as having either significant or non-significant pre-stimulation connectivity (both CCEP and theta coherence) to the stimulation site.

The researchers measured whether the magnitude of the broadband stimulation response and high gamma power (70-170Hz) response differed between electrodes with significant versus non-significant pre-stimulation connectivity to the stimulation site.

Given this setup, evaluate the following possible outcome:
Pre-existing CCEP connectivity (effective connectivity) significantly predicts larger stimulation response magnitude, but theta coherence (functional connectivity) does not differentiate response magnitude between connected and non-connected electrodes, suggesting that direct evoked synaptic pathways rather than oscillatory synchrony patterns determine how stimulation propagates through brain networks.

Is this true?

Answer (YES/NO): NO